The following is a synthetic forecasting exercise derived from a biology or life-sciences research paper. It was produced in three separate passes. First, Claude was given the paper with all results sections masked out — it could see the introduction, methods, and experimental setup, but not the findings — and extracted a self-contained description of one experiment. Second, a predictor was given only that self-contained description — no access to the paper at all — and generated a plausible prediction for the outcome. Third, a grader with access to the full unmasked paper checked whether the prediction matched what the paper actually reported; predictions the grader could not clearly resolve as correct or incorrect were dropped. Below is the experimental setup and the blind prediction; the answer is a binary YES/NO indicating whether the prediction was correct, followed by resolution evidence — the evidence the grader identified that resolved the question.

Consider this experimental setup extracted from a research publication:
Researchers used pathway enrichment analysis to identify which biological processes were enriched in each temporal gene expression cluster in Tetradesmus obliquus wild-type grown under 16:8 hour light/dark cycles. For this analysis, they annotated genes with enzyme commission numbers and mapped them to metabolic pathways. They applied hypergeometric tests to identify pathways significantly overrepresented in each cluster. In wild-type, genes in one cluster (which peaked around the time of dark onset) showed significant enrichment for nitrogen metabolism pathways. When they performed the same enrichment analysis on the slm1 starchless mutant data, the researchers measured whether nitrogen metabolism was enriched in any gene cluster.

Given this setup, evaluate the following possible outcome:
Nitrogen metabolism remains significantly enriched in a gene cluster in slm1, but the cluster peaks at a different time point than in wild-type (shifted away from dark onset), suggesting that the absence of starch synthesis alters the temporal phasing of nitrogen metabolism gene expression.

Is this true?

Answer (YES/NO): NO